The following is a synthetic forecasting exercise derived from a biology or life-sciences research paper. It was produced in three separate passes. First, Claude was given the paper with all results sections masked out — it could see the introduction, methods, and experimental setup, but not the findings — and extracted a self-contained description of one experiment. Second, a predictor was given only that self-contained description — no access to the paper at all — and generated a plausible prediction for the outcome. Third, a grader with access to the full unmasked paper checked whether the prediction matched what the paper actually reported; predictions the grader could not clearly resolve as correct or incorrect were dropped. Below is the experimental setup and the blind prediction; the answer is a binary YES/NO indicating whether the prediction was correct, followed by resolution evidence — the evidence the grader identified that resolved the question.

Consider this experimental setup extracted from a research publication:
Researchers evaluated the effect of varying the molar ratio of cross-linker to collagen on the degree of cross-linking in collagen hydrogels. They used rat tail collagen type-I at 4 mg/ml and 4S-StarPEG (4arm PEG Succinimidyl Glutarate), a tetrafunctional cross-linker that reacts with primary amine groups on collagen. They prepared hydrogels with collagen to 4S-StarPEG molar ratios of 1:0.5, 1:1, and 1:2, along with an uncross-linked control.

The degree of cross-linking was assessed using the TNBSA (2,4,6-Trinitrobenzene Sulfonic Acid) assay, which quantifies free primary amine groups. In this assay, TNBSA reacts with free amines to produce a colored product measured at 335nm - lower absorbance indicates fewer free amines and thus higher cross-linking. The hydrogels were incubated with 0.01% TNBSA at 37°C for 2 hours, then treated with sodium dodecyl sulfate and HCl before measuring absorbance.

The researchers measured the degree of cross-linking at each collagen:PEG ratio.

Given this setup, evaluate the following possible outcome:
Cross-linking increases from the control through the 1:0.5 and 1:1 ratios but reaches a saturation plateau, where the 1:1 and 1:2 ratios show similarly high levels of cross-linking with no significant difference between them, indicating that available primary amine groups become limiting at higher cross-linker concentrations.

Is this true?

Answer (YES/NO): NO